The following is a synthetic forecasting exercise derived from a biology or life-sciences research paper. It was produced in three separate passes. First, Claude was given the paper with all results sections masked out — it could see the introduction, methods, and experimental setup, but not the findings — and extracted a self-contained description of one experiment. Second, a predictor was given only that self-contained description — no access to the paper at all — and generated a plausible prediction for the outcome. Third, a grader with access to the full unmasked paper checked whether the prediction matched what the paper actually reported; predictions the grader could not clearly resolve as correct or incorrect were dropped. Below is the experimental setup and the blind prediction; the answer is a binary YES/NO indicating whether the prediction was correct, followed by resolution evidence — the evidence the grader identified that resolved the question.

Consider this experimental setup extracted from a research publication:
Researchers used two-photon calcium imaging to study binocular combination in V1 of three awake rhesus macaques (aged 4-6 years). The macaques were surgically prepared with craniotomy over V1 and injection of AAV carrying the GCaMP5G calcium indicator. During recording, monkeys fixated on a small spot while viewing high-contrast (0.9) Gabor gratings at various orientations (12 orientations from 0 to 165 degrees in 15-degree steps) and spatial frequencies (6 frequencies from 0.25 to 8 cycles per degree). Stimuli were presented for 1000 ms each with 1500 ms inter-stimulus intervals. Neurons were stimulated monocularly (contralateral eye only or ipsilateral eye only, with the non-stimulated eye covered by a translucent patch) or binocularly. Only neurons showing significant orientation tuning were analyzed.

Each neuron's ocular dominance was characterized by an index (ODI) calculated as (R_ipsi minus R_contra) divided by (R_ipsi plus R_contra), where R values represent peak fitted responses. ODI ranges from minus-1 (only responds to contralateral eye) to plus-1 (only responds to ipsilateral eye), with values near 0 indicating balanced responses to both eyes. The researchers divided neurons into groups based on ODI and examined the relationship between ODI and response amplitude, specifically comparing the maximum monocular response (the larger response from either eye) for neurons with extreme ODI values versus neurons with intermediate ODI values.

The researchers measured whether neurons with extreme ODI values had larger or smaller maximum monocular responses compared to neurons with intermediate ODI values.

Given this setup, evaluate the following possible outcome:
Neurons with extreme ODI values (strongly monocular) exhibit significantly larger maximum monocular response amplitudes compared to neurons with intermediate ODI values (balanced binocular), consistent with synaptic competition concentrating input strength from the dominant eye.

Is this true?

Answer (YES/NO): YES